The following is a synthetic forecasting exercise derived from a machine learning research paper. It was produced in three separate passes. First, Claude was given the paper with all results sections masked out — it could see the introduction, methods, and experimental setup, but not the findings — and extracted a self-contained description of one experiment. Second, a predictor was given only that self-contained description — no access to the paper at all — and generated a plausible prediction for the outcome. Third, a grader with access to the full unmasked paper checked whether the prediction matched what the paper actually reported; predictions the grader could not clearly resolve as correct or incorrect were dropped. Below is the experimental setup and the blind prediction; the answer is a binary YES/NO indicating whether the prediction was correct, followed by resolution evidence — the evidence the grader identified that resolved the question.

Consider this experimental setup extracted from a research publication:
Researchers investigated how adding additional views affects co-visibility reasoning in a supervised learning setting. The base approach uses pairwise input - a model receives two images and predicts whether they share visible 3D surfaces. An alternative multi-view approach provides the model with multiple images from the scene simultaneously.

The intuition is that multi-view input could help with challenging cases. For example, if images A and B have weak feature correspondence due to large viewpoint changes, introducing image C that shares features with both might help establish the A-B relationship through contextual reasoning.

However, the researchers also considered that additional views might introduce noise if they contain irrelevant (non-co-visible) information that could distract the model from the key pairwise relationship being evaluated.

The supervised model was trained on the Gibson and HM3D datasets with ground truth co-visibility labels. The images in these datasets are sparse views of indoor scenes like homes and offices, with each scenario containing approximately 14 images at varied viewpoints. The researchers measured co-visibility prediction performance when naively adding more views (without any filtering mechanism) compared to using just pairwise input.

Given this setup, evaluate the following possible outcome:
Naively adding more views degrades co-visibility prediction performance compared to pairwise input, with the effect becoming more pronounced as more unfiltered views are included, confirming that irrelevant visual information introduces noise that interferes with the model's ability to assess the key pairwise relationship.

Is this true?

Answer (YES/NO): YES